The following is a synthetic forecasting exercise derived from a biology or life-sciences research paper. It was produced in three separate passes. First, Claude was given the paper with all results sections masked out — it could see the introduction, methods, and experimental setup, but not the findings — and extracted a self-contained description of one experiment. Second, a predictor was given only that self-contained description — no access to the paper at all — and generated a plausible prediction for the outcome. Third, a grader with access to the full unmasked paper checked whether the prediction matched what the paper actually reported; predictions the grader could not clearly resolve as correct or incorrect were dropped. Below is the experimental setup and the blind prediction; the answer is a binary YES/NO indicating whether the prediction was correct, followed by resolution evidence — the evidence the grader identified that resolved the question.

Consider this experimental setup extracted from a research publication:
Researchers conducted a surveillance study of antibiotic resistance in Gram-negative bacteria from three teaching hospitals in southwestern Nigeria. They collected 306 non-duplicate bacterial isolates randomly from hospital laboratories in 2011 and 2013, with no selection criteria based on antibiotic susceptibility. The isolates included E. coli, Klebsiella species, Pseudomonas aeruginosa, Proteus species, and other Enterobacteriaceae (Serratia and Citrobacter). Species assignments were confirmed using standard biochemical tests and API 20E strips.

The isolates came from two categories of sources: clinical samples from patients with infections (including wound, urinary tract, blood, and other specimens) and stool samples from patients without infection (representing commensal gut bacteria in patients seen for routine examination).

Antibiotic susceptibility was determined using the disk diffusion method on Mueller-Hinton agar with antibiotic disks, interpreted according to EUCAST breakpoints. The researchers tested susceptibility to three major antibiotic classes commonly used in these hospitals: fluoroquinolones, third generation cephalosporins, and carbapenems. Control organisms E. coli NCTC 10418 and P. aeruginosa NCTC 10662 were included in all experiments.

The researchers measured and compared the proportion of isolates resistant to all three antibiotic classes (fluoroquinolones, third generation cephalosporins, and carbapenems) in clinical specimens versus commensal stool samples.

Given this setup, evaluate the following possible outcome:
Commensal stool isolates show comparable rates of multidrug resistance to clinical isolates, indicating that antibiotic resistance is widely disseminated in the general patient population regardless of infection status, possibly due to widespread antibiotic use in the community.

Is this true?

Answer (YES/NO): NO